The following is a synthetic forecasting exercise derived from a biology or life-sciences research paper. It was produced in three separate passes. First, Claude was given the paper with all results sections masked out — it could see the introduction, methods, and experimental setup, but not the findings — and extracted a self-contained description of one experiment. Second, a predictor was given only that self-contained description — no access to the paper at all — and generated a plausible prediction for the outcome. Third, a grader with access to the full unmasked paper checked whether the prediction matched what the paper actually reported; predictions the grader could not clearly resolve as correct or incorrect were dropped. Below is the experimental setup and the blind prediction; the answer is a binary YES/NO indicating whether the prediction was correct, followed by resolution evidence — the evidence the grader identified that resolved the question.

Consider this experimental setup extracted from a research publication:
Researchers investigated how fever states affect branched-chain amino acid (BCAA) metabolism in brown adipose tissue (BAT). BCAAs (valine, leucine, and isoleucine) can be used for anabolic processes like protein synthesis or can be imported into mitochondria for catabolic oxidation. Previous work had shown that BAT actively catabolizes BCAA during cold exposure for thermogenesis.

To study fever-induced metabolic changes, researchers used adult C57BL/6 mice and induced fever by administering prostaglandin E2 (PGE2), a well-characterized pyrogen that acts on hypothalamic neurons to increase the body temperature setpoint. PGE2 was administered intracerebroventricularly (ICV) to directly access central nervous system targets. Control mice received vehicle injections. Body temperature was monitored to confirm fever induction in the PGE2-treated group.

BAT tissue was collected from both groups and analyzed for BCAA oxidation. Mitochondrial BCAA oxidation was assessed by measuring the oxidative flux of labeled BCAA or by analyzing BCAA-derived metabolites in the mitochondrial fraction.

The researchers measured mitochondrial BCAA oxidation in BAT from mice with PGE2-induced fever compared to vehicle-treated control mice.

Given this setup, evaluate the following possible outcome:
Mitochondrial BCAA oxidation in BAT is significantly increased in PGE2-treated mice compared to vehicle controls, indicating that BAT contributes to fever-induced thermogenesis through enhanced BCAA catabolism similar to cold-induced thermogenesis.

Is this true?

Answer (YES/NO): YES